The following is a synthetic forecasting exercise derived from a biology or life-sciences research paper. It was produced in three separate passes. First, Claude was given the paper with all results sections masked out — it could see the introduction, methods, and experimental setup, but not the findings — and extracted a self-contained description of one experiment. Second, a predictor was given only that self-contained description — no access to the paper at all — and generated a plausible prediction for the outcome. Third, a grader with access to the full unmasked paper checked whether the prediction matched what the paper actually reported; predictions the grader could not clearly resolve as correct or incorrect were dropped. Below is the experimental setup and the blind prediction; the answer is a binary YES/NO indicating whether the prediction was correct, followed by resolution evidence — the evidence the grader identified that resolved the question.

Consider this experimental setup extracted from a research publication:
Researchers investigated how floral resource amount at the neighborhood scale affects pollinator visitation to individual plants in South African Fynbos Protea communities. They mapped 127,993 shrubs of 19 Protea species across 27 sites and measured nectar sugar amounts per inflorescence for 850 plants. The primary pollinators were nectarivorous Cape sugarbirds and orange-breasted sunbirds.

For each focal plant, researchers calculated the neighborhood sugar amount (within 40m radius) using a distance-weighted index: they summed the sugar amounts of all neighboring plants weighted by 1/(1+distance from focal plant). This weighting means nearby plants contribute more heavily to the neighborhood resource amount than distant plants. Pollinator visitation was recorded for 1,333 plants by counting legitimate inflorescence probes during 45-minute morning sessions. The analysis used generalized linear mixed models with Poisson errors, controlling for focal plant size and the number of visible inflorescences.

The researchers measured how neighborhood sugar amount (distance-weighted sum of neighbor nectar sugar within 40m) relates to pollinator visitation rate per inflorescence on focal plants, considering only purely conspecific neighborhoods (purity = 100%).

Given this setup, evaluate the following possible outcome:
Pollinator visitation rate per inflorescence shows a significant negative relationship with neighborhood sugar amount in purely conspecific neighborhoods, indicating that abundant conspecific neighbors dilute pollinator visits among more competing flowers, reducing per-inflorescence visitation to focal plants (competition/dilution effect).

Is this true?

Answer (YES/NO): NO